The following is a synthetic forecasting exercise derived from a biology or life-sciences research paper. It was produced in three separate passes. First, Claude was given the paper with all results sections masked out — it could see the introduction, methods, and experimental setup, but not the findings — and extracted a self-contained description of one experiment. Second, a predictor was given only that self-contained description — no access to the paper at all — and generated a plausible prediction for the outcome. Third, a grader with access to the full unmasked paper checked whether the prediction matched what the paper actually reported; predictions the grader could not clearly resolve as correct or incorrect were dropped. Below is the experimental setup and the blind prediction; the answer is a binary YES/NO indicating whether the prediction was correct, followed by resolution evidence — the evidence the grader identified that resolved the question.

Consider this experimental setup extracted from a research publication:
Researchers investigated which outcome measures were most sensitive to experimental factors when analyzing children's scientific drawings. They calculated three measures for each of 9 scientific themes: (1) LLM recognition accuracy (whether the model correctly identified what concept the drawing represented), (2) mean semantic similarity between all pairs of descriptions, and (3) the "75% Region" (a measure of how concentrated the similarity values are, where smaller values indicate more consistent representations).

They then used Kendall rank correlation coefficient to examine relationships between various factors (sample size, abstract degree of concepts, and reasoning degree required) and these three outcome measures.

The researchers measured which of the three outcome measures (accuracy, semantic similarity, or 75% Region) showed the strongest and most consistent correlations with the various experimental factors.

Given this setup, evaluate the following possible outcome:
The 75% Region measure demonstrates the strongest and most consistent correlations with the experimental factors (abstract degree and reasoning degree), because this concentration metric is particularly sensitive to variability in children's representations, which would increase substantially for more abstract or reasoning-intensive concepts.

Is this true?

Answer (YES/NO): NO